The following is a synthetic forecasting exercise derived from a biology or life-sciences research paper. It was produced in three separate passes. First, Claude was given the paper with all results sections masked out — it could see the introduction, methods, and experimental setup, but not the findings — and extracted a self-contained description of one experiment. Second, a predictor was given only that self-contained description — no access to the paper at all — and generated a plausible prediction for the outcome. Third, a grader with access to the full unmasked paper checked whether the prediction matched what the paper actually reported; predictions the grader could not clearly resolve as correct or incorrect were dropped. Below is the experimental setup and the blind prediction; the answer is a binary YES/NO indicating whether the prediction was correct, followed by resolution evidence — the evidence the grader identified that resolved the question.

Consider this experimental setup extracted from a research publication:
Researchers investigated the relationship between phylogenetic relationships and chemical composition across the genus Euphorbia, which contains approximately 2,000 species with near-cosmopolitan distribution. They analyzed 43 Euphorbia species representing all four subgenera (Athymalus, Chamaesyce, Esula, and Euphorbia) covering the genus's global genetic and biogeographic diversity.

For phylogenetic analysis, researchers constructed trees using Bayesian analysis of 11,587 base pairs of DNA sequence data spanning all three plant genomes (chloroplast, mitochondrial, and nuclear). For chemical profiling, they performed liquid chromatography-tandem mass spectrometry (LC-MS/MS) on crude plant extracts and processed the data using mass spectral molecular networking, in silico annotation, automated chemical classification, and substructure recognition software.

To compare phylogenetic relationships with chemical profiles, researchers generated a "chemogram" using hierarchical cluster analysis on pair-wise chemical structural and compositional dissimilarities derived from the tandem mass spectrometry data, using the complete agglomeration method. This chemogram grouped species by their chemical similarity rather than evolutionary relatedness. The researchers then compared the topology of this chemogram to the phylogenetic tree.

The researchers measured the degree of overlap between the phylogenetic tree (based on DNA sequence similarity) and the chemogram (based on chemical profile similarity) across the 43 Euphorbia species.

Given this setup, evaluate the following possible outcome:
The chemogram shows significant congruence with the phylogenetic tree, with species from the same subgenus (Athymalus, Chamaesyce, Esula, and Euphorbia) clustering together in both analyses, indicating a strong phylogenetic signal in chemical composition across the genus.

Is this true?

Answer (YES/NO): NO